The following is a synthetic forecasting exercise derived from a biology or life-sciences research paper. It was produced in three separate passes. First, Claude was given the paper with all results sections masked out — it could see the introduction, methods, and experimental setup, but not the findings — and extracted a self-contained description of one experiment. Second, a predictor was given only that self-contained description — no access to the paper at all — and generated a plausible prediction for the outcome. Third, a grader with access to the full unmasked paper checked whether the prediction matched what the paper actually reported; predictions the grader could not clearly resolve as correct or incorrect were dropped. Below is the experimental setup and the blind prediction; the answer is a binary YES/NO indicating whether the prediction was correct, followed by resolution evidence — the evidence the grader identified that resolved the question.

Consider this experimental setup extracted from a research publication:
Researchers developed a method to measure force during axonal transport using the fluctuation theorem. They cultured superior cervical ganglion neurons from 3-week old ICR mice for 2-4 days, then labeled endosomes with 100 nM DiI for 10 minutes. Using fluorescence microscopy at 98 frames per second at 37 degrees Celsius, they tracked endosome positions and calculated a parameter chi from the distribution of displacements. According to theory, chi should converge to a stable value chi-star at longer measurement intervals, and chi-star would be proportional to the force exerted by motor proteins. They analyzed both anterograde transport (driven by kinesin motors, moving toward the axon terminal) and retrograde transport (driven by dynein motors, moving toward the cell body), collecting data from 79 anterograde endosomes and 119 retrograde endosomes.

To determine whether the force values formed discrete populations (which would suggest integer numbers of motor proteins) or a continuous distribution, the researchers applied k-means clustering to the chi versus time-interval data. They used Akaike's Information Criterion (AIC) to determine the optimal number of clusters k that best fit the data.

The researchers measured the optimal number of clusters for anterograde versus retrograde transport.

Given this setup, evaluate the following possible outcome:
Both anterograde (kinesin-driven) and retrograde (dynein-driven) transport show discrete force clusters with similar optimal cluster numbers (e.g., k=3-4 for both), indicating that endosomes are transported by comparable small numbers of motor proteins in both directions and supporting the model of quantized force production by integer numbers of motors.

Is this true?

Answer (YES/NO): YES